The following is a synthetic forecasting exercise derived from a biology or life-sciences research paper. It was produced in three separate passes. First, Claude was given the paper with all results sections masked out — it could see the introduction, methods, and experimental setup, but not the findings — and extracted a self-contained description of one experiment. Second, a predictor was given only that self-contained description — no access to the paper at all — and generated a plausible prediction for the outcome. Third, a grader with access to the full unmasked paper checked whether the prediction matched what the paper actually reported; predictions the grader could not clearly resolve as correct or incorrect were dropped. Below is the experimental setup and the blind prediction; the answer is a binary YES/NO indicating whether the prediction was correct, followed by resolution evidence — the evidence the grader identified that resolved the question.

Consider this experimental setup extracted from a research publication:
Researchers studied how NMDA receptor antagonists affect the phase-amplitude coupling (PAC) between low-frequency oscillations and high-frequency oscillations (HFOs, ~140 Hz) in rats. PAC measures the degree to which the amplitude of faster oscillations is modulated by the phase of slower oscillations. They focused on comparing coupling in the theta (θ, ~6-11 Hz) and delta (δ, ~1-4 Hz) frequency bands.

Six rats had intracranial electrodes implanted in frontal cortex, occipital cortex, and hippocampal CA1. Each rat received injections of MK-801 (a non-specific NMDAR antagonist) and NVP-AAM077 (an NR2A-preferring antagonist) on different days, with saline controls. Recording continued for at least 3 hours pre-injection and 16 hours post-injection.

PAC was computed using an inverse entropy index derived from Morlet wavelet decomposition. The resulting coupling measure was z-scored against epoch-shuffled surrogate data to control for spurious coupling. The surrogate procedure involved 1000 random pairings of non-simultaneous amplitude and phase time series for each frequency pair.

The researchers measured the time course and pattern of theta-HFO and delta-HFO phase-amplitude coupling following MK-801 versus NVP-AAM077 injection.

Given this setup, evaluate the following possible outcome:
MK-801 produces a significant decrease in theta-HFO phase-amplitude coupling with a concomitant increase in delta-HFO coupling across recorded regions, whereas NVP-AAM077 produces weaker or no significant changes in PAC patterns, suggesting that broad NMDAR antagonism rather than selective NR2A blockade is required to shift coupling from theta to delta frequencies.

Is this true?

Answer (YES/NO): NO